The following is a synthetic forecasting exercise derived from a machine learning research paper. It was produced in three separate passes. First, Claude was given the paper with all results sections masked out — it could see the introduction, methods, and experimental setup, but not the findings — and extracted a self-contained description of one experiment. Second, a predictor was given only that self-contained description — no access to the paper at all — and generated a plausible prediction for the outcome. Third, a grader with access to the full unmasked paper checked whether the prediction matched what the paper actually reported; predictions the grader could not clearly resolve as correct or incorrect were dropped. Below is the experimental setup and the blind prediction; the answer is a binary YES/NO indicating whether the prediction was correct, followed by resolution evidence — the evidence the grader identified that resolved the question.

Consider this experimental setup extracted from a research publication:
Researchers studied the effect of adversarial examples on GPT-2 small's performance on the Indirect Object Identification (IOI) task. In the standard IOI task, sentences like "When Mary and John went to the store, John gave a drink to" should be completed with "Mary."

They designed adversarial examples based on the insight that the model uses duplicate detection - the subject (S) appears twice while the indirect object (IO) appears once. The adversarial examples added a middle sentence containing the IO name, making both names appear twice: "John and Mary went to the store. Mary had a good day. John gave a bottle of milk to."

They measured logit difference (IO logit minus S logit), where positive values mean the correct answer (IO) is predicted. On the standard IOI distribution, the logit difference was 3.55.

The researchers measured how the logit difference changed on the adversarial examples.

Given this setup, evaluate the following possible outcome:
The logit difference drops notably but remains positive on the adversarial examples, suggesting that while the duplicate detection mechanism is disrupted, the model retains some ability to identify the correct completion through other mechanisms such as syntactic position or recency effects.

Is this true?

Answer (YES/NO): YES